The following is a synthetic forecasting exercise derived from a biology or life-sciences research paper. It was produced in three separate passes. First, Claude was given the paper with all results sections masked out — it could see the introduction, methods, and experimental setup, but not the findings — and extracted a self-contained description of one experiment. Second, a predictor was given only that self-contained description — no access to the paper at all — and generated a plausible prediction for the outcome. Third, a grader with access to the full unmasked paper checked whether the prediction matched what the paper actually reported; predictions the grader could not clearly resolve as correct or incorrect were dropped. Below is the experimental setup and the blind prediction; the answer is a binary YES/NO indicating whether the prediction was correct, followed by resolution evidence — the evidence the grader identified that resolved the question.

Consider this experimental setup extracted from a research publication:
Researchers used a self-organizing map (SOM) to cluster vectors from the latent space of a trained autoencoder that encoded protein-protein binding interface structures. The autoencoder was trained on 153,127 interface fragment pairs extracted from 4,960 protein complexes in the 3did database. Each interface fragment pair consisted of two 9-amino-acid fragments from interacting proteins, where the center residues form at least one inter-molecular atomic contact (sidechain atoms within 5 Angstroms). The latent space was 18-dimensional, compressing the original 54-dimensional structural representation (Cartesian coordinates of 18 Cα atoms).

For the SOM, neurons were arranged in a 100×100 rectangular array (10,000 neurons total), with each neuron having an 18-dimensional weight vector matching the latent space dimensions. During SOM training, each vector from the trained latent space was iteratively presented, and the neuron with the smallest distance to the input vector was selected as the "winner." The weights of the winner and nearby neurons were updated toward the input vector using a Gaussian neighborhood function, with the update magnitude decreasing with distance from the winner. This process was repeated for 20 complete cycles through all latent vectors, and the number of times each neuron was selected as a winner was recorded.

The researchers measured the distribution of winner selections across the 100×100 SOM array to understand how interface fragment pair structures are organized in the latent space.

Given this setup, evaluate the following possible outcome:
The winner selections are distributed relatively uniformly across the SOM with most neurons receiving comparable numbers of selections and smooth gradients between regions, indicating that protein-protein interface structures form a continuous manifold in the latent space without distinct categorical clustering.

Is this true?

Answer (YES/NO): NO